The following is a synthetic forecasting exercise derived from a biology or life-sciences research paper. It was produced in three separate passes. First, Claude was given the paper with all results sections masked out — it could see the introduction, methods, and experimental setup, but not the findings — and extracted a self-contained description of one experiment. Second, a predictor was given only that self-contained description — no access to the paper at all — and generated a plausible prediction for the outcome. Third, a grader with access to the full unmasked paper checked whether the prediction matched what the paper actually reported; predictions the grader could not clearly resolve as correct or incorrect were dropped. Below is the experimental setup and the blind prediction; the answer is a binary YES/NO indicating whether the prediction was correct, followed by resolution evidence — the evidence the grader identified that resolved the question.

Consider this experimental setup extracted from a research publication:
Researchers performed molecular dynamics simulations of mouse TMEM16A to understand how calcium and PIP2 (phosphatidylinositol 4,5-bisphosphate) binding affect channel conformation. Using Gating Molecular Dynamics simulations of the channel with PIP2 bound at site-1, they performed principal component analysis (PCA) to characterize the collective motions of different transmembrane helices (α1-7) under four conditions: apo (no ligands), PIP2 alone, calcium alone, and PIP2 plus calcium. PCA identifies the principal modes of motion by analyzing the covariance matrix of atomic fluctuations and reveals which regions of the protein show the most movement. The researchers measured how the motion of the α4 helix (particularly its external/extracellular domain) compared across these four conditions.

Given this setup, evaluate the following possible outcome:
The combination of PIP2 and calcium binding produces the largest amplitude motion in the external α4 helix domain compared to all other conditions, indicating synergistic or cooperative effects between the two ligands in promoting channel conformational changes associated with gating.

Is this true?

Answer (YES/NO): YES